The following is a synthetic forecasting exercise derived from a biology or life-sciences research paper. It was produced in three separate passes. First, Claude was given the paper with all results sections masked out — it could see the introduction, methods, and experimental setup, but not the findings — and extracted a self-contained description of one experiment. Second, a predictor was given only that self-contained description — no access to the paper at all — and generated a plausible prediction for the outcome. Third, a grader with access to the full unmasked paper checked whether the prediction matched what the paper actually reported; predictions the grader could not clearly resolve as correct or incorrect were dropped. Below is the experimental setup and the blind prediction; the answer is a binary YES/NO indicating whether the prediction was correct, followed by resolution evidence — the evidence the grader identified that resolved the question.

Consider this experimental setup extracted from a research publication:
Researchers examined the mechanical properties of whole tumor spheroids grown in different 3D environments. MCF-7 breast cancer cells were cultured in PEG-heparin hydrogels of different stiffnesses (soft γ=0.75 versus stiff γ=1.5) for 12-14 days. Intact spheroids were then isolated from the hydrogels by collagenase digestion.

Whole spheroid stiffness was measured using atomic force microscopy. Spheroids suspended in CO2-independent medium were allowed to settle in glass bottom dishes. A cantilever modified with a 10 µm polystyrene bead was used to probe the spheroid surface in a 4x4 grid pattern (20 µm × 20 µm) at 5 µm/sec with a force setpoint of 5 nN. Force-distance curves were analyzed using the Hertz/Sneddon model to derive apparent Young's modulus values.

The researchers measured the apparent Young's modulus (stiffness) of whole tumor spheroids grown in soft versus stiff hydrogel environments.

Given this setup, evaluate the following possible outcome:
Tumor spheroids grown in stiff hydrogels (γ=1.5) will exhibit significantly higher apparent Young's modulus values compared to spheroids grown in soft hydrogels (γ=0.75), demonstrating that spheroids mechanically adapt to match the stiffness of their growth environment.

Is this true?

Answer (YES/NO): NO